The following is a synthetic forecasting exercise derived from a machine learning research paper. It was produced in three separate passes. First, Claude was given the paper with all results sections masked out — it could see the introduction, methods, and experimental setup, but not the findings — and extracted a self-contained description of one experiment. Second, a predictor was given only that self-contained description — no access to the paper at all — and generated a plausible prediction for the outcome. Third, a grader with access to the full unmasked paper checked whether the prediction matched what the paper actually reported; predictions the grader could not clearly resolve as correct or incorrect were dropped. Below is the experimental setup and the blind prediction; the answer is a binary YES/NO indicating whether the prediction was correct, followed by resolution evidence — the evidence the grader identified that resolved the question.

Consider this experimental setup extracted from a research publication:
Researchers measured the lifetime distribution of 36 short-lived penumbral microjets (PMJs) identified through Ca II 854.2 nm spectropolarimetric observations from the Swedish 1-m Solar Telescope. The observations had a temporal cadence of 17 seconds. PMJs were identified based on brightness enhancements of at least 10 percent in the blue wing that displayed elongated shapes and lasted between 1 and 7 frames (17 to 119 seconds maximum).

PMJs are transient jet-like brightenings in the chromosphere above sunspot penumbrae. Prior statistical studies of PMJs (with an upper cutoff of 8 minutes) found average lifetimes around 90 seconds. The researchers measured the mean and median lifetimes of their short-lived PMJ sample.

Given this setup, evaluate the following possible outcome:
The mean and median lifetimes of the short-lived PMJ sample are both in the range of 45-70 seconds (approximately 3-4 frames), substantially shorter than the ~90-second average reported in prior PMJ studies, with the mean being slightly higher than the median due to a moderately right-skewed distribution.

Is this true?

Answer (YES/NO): NO